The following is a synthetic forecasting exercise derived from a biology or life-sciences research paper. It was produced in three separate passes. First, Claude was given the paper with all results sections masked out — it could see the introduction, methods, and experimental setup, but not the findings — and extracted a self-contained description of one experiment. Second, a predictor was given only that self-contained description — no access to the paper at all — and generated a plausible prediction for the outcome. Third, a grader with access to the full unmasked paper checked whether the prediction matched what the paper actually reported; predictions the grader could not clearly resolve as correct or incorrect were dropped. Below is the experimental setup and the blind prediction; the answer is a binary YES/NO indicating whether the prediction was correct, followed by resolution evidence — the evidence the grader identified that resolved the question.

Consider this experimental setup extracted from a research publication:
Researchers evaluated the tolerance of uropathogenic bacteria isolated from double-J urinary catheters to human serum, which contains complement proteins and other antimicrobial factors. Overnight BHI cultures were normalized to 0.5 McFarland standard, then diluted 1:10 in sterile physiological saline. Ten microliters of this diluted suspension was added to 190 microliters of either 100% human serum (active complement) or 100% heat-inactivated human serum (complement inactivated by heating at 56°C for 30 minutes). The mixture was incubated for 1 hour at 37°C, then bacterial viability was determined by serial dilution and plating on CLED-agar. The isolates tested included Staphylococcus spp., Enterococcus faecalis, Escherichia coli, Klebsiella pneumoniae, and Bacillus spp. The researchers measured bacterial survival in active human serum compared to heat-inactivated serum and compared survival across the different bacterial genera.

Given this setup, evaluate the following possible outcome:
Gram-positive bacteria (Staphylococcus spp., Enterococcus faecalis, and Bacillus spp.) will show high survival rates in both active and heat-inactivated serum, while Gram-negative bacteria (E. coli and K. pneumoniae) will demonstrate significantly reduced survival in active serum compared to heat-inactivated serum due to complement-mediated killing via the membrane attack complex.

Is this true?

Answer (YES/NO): NO